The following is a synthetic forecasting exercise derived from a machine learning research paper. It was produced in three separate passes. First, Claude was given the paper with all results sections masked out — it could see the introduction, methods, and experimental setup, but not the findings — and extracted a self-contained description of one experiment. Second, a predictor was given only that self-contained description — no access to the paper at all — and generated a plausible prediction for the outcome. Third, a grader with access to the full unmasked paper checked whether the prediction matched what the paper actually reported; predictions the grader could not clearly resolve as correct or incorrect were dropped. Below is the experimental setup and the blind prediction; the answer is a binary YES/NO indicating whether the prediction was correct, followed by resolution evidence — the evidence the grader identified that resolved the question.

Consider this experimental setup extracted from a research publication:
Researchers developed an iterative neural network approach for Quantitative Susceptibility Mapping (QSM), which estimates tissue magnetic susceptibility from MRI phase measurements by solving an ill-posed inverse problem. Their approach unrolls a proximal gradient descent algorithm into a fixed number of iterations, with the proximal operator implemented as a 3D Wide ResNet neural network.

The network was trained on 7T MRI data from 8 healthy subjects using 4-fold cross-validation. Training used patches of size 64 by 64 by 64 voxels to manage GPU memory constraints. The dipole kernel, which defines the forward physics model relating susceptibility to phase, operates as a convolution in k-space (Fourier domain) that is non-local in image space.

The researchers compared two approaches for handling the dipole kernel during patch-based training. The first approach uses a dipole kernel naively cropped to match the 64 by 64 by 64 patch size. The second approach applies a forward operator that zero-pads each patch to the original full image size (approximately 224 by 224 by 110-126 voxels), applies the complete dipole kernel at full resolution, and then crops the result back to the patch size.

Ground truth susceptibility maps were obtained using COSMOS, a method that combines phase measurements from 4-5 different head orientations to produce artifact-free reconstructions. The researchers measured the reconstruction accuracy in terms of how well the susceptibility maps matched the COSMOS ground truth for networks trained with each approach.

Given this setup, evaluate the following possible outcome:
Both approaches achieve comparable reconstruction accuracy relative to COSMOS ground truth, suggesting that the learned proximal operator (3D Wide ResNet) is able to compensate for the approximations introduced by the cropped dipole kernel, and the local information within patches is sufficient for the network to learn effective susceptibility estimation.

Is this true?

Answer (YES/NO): NO